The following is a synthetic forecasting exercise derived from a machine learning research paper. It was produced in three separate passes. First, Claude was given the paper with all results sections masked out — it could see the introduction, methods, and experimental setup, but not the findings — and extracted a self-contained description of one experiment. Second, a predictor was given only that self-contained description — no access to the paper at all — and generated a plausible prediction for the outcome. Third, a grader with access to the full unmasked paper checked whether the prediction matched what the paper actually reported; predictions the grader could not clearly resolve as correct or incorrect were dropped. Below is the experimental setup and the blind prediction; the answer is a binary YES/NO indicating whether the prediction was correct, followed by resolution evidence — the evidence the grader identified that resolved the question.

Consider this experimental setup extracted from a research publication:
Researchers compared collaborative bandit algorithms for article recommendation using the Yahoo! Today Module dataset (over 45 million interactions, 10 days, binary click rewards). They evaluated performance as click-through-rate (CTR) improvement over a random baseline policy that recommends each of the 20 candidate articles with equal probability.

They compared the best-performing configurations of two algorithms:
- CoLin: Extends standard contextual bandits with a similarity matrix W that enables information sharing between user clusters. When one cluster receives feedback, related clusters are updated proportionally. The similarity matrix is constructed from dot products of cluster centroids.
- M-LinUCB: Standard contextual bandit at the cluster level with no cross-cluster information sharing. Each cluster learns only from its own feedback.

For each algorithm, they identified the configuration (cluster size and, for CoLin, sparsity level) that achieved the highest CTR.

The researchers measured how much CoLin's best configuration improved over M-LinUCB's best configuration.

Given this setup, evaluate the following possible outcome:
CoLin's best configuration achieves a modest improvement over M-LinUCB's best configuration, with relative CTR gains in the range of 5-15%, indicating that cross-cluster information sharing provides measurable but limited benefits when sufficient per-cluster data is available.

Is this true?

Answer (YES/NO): YES